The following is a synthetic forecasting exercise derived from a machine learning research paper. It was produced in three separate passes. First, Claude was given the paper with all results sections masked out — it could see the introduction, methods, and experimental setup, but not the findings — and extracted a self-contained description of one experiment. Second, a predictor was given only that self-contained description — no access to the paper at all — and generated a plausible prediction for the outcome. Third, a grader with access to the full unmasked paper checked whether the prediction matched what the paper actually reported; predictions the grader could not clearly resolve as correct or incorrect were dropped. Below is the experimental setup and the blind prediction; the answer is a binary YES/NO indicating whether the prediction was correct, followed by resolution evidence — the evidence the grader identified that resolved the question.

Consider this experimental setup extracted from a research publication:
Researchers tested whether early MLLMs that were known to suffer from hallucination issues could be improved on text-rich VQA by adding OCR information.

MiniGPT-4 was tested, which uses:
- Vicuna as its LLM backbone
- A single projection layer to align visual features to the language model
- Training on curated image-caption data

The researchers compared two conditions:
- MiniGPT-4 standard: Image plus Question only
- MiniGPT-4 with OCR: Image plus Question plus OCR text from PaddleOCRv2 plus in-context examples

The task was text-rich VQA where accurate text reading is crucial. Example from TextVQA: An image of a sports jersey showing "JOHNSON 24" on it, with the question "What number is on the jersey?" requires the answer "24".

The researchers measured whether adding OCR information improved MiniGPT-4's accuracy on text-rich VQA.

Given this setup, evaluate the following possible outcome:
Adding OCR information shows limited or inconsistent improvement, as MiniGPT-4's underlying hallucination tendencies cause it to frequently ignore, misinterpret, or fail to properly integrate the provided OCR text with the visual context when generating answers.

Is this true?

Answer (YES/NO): NO